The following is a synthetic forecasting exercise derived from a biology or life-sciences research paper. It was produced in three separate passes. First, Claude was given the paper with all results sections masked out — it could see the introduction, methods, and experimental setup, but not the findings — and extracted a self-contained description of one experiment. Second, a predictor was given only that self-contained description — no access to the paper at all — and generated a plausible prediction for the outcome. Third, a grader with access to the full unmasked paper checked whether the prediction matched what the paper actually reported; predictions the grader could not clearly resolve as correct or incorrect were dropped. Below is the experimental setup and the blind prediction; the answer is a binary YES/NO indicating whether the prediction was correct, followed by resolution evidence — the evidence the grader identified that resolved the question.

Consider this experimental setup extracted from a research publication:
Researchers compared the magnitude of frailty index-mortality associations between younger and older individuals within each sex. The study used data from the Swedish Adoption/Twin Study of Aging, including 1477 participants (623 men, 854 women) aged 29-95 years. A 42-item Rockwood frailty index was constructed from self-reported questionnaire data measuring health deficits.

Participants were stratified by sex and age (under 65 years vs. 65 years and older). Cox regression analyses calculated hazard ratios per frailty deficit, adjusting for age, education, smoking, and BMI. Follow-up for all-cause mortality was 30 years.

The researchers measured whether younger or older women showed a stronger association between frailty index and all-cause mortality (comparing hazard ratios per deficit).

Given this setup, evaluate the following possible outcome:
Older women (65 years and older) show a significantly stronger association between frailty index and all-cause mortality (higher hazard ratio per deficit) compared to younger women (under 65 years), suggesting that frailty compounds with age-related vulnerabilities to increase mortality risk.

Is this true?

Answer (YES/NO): NO